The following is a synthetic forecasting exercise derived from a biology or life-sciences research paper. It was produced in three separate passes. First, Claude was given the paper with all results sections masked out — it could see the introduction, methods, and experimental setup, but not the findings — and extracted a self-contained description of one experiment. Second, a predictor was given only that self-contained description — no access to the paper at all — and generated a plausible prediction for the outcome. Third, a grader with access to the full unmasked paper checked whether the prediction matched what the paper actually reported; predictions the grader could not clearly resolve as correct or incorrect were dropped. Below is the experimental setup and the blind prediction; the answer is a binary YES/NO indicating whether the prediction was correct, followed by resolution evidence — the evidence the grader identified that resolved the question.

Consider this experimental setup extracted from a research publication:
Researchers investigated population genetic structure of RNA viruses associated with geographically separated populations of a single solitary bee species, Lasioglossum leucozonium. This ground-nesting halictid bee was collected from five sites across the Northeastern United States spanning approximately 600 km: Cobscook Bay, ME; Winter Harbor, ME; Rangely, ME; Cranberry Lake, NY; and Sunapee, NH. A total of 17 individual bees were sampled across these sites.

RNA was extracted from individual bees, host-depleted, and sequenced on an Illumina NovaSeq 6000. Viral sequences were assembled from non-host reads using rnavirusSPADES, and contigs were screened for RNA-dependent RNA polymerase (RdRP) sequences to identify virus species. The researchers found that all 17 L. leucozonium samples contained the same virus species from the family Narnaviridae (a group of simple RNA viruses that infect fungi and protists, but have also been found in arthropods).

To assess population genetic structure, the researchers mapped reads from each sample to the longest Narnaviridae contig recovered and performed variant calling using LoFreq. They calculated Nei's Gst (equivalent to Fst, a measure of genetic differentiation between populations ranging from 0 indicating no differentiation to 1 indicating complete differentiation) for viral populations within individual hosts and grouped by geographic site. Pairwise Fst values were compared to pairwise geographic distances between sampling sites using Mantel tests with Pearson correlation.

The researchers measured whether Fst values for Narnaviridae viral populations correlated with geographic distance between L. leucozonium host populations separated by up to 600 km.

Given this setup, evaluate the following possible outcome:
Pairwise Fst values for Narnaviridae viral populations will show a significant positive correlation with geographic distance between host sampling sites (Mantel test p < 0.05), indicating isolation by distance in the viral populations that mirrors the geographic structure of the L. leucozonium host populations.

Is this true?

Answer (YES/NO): YES